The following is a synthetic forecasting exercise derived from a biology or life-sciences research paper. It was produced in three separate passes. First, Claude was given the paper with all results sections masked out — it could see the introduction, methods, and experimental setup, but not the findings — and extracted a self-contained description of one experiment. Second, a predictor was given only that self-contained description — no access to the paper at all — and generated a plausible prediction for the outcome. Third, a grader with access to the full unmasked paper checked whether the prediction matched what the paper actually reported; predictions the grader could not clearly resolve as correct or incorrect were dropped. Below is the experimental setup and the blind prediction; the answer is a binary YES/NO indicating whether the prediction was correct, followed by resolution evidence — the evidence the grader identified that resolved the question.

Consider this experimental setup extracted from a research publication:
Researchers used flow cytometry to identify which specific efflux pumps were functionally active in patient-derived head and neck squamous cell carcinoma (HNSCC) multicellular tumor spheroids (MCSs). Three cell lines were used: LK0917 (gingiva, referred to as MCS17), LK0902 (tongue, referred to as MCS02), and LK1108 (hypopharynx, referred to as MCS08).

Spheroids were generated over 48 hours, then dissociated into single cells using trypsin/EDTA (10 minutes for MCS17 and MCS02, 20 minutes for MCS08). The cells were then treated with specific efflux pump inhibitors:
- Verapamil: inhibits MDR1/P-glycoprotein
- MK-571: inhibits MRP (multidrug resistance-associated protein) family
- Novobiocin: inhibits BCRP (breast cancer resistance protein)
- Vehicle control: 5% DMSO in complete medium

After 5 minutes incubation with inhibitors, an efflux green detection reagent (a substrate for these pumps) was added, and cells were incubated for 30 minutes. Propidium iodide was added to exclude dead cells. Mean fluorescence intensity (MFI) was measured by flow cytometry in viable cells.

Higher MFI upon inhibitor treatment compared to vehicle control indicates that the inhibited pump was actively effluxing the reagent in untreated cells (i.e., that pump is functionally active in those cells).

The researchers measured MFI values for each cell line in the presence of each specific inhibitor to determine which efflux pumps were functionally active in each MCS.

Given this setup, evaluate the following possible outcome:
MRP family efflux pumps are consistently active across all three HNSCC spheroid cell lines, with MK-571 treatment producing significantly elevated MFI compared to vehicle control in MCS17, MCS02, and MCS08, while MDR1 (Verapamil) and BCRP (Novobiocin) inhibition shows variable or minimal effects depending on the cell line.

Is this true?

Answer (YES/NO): NO